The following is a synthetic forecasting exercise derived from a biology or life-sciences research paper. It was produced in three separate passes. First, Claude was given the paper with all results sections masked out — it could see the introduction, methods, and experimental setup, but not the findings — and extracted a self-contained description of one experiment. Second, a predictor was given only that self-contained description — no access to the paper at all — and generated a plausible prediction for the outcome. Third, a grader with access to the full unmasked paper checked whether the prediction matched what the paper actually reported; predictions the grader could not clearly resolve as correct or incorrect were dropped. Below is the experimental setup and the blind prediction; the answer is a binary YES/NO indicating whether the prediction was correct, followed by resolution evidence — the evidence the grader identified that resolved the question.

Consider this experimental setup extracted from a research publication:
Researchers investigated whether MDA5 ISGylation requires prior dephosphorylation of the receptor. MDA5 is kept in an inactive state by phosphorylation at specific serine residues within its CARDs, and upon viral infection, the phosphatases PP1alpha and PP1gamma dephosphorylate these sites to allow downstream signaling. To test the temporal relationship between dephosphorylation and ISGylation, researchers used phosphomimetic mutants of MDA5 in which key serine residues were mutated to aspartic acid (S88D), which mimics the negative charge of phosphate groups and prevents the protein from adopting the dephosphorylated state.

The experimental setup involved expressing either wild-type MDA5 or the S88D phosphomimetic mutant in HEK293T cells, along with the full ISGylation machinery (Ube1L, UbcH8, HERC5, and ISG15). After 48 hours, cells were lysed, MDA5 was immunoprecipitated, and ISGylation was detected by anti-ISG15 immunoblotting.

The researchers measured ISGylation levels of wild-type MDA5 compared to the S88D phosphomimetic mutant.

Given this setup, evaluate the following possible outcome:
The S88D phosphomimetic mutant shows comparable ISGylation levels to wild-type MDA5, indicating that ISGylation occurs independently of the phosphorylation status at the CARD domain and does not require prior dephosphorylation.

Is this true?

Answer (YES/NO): NO